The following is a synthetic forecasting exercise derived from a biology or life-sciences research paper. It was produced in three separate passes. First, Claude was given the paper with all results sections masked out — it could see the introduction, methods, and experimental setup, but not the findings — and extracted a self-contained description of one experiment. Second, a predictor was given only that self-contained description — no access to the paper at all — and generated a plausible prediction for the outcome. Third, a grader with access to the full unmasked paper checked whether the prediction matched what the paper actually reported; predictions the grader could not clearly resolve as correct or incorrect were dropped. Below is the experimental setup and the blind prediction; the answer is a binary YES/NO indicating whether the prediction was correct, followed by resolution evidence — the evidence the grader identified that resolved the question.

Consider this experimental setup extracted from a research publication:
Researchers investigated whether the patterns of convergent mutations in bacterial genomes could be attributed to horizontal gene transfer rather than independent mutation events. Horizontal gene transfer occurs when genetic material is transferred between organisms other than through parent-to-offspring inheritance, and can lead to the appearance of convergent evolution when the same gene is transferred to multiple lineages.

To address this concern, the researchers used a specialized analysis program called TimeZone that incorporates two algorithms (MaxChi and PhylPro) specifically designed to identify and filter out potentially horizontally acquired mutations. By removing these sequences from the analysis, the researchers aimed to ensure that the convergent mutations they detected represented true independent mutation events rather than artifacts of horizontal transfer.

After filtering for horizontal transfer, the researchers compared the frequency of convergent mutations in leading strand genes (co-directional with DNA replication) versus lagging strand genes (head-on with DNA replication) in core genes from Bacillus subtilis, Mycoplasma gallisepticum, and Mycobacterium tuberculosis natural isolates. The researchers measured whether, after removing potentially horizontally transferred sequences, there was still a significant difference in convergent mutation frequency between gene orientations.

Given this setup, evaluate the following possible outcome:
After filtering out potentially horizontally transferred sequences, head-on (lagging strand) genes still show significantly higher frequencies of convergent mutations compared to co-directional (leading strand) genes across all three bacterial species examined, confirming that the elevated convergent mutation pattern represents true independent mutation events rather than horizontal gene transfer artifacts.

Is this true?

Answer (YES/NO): YES